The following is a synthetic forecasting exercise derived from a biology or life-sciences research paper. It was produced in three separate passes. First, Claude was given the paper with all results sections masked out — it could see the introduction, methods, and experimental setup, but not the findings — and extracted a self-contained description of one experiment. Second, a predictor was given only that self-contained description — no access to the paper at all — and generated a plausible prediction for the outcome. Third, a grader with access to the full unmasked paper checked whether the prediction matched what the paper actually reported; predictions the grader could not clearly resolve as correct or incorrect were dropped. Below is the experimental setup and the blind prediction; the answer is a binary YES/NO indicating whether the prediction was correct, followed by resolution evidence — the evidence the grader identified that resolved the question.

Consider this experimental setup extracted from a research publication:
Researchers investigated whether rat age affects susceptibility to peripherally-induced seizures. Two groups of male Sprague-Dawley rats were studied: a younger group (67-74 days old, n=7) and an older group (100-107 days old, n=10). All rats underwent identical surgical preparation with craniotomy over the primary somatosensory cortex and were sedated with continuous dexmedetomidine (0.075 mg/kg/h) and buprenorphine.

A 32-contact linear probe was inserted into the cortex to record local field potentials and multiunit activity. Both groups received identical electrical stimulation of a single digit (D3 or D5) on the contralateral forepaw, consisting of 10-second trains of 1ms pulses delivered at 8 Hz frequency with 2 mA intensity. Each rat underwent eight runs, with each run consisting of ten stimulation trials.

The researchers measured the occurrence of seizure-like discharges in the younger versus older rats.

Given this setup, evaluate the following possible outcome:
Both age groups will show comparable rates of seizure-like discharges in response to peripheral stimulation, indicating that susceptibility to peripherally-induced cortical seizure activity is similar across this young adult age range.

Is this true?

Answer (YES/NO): NO